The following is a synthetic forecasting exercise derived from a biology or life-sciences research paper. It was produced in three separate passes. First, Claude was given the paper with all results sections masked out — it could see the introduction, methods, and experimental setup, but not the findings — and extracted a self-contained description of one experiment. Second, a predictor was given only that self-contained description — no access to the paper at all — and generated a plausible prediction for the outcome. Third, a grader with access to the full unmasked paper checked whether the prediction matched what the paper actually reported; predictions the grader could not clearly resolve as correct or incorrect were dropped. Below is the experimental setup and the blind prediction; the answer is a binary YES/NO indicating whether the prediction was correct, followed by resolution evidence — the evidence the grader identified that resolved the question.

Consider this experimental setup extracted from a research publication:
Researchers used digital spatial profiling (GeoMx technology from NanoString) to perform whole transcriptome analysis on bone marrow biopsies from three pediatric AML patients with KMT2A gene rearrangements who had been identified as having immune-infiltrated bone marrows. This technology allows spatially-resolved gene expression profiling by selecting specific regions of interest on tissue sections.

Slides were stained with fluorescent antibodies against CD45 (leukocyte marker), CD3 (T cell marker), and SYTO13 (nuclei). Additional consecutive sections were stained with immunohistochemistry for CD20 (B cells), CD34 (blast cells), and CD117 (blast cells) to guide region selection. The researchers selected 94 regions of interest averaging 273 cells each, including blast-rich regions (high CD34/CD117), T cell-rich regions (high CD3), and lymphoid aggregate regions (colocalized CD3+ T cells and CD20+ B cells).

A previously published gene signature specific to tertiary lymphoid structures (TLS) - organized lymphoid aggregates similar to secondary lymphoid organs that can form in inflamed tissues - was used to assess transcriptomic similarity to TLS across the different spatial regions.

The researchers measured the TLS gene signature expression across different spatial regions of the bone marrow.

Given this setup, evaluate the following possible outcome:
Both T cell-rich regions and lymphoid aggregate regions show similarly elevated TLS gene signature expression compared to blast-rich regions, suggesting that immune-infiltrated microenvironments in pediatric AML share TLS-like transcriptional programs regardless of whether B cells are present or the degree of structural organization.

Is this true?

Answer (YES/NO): NO